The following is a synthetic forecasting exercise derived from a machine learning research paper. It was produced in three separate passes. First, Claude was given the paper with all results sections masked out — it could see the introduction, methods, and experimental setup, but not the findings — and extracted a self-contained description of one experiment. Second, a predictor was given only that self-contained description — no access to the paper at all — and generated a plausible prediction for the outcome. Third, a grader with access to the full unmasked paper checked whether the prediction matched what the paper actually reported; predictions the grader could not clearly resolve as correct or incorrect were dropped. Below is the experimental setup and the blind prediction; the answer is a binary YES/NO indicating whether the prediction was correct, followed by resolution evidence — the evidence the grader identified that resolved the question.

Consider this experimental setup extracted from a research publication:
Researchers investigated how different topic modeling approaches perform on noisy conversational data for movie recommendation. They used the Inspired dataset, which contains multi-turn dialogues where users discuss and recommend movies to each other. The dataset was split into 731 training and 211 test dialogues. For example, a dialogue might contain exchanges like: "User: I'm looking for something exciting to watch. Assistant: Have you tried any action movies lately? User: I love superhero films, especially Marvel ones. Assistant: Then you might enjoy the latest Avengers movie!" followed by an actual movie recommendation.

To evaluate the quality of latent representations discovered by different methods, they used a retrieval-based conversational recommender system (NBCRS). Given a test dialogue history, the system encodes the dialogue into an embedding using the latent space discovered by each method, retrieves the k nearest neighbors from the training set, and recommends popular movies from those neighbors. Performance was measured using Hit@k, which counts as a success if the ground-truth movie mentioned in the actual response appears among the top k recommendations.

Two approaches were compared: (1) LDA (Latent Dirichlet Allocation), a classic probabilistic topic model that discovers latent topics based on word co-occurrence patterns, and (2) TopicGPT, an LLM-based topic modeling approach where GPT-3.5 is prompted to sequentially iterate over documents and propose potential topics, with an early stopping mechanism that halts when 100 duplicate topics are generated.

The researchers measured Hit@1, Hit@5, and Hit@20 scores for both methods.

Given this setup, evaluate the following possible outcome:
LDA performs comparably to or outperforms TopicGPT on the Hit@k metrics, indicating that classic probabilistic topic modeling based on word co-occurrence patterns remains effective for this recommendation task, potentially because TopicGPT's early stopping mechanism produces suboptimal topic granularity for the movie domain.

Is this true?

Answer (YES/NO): NO